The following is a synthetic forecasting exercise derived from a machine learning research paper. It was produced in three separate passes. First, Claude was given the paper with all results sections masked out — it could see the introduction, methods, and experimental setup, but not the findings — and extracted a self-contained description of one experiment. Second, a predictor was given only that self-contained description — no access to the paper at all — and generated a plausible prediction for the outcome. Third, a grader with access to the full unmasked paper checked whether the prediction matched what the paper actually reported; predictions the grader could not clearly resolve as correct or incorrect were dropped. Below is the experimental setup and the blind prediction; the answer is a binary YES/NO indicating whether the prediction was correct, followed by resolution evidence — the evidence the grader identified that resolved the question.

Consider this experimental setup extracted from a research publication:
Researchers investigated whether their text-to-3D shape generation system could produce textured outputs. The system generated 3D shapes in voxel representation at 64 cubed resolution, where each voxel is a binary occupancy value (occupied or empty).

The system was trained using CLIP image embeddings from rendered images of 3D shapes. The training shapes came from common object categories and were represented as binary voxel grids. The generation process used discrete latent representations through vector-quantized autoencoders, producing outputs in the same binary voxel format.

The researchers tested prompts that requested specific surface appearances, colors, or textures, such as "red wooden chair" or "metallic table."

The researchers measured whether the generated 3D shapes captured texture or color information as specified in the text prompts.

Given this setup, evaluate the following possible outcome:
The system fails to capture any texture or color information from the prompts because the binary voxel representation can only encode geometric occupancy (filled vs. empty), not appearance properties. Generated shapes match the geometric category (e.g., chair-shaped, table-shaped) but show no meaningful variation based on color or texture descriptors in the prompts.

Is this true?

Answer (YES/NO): YES